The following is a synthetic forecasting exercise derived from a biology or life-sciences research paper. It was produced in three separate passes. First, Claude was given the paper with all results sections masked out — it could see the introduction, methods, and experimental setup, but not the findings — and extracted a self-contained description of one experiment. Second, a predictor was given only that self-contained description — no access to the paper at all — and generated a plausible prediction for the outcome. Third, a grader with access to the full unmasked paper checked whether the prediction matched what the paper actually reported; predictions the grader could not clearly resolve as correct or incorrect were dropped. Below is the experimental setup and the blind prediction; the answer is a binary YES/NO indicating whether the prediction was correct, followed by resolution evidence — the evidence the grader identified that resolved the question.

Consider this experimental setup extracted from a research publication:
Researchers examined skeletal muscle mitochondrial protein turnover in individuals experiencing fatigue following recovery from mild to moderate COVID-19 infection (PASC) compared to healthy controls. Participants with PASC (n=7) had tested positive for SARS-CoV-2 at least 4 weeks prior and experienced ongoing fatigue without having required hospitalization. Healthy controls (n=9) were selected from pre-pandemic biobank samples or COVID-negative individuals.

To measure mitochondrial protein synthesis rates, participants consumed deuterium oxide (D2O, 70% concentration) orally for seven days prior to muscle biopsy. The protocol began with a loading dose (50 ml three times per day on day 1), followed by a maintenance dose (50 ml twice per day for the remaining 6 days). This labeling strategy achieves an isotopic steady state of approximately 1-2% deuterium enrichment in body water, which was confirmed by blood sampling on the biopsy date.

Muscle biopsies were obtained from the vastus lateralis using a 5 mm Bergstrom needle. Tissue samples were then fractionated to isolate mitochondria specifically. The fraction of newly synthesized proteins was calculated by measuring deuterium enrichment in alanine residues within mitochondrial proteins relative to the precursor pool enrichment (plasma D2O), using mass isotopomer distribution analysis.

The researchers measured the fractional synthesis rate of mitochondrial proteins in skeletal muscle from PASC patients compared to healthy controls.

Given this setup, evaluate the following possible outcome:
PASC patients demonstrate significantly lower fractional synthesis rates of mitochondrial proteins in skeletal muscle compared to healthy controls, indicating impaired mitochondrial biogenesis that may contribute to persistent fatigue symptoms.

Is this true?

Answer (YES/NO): NO